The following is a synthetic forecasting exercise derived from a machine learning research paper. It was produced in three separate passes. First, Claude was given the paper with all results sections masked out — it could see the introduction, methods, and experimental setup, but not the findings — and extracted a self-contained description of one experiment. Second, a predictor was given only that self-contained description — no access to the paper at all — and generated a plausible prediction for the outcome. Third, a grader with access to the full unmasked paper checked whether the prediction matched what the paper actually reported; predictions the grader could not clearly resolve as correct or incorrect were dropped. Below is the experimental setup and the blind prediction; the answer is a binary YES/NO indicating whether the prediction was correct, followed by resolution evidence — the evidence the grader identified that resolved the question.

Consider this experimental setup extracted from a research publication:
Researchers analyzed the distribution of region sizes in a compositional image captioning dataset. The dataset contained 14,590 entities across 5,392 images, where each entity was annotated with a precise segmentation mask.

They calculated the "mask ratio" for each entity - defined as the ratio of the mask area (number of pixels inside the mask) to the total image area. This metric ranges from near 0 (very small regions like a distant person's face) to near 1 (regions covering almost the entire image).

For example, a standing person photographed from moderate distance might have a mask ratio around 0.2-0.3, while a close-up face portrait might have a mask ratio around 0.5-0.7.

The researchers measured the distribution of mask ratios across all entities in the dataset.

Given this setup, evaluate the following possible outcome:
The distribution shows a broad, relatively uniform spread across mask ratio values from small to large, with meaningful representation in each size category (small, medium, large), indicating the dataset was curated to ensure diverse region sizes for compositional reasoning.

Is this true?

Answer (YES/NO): NO